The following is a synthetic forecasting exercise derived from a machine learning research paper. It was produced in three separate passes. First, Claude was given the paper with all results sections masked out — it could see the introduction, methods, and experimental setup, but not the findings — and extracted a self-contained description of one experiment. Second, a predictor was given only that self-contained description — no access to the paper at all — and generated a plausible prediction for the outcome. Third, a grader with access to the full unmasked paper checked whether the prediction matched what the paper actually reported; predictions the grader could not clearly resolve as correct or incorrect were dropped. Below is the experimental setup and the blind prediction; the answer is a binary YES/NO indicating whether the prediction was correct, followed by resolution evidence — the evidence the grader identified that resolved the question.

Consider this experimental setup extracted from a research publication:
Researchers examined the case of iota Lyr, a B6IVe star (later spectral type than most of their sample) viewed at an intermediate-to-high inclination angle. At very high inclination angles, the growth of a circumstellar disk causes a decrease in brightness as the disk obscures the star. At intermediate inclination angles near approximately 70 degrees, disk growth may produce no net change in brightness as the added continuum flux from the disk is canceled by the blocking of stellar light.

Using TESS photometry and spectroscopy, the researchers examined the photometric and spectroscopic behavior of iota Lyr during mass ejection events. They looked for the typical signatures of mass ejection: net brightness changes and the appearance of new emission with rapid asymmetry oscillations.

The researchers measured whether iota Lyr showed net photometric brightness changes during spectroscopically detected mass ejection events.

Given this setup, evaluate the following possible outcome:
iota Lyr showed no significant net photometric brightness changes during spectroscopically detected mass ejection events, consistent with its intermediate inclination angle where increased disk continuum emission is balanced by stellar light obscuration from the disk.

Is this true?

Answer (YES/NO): YES